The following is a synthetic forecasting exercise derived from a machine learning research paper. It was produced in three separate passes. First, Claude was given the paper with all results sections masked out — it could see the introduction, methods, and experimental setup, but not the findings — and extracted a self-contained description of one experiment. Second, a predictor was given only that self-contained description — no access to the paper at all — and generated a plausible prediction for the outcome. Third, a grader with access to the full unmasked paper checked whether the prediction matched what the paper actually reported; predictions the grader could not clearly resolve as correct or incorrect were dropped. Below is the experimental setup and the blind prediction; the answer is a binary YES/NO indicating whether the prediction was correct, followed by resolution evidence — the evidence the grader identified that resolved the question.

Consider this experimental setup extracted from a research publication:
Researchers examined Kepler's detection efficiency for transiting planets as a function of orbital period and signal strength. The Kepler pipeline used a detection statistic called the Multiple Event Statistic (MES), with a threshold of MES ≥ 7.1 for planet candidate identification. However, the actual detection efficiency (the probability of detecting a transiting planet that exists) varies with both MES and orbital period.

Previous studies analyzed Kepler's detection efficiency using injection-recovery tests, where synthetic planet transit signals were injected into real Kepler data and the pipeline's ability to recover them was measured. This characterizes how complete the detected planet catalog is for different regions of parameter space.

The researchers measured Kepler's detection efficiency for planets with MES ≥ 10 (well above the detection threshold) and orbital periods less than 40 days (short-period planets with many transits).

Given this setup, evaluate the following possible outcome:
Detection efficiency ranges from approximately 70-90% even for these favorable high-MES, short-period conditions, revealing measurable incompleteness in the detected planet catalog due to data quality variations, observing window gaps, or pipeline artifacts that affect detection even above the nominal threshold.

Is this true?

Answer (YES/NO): YES